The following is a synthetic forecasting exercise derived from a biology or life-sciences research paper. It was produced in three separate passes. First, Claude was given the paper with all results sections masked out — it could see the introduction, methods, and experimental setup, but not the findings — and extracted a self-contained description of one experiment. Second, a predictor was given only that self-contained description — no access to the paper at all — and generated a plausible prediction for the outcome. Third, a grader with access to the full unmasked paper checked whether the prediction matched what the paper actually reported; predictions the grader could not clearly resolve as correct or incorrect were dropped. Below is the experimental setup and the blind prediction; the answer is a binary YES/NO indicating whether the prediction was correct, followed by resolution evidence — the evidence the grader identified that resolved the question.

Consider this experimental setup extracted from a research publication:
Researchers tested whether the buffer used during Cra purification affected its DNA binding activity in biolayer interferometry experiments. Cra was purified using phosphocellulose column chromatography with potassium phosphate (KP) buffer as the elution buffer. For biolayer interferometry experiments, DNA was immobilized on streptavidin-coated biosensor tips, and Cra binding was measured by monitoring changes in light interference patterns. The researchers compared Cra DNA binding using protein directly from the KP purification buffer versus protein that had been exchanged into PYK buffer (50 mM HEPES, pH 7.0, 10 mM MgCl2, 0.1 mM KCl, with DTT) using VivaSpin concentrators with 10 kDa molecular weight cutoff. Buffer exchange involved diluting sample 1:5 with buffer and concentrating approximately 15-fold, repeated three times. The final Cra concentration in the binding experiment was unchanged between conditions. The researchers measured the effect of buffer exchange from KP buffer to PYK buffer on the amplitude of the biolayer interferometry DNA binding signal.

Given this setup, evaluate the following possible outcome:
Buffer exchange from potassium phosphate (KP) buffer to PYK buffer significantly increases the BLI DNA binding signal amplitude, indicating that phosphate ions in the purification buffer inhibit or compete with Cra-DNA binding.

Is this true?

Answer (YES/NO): YES